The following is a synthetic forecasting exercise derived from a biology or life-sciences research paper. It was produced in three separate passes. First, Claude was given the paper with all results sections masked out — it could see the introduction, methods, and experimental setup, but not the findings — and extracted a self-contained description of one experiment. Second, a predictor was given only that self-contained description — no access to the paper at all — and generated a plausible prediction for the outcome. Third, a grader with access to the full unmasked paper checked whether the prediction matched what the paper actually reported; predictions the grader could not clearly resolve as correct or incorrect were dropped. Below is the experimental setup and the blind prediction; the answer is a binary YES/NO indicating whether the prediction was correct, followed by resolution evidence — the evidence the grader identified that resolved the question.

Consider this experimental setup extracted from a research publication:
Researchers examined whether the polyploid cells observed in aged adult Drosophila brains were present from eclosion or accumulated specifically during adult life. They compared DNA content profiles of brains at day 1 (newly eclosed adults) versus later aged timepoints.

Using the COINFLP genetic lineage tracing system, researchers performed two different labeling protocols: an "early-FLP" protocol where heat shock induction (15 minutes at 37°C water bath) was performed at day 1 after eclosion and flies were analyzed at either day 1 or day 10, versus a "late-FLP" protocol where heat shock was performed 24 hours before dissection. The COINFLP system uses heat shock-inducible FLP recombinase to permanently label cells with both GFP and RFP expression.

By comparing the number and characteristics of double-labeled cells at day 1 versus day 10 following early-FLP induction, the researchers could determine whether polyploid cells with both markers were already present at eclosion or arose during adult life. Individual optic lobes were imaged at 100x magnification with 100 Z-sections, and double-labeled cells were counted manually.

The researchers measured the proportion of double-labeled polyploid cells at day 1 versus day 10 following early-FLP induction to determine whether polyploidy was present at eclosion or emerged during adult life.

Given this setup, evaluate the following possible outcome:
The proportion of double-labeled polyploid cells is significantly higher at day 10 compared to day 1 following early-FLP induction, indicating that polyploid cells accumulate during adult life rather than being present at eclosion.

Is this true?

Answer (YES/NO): NO